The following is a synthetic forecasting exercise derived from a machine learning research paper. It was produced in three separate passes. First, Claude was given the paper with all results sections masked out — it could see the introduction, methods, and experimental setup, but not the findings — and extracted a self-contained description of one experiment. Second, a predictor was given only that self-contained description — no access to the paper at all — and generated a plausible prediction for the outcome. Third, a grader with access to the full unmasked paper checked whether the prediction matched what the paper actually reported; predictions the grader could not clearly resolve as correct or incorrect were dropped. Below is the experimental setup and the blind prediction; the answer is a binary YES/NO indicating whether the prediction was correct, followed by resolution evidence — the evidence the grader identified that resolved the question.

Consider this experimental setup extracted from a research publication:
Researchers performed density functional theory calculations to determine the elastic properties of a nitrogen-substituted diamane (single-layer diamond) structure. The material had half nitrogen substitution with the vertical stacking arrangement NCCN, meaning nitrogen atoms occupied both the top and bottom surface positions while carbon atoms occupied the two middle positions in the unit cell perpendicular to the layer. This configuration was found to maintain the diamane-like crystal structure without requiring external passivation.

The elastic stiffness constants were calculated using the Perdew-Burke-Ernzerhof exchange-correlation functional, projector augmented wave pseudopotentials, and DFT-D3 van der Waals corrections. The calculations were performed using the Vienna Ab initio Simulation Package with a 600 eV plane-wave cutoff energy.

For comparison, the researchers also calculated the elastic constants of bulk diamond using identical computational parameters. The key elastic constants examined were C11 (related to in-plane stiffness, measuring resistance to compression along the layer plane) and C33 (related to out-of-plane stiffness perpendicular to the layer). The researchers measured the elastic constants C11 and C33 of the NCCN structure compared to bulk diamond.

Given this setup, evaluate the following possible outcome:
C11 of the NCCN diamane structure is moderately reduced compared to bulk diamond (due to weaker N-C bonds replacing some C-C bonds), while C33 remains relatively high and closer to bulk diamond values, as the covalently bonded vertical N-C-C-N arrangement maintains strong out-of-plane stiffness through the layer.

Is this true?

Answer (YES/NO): NO